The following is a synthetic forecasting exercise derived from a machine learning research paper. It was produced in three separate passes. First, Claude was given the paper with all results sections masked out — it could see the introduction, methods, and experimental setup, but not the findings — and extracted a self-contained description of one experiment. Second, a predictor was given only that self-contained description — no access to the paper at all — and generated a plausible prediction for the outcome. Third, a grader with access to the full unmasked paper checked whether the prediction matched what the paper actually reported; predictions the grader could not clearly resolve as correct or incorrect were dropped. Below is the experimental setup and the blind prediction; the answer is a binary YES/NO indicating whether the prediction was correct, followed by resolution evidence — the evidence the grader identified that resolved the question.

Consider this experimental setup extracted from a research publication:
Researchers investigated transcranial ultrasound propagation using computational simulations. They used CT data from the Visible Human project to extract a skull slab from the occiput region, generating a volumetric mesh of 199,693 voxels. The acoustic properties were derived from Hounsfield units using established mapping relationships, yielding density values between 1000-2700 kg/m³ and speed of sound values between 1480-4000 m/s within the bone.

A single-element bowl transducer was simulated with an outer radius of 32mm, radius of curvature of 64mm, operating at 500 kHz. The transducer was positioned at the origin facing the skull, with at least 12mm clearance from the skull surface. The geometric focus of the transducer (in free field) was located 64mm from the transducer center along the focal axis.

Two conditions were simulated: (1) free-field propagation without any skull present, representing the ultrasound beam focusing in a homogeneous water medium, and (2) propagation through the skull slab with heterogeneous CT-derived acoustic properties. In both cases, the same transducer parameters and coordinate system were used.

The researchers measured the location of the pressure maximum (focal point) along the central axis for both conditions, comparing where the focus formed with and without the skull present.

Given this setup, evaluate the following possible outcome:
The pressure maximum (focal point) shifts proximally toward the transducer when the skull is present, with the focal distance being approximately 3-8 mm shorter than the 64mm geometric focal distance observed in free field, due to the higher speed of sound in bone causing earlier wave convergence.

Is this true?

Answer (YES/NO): NO